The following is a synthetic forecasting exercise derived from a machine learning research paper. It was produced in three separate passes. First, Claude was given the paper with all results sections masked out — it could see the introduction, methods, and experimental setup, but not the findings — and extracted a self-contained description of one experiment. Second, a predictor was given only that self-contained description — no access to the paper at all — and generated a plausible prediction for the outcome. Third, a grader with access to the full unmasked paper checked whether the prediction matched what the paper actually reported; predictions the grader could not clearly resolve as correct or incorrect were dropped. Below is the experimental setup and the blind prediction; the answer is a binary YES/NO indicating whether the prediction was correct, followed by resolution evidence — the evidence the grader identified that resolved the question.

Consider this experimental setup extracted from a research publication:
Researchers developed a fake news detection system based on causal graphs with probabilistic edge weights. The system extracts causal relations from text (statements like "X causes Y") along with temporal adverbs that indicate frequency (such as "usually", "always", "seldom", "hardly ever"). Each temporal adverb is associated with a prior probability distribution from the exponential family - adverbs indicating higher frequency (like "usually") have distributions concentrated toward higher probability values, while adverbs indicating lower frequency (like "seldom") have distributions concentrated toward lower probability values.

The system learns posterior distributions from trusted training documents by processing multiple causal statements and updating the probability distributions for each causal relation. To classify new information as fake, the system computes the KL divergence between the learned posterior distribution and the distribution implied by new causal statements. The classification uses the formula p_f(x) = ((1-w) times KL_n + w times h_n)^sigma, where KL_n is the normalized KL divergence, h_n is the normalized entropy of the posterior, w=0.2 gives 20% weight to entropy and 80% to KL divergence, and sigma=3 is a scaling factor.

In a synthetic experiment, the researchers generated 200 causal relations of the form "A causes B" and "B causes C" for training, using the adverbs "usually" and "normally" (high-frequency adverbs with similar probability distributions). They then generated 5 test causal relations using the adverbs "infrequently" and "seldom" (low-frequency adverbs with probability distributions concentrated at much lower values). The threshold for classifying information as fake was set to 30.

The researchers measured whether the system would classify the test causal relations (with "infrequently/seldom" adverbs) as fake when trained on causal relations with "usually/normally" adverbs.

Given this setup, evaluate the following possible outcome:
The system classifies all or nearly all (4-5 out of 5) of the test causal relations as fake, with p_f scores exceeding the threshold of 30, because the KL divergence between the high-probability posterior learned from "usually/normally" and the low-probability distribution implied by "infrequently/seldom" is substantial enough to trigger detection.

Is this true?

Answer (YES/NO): YES